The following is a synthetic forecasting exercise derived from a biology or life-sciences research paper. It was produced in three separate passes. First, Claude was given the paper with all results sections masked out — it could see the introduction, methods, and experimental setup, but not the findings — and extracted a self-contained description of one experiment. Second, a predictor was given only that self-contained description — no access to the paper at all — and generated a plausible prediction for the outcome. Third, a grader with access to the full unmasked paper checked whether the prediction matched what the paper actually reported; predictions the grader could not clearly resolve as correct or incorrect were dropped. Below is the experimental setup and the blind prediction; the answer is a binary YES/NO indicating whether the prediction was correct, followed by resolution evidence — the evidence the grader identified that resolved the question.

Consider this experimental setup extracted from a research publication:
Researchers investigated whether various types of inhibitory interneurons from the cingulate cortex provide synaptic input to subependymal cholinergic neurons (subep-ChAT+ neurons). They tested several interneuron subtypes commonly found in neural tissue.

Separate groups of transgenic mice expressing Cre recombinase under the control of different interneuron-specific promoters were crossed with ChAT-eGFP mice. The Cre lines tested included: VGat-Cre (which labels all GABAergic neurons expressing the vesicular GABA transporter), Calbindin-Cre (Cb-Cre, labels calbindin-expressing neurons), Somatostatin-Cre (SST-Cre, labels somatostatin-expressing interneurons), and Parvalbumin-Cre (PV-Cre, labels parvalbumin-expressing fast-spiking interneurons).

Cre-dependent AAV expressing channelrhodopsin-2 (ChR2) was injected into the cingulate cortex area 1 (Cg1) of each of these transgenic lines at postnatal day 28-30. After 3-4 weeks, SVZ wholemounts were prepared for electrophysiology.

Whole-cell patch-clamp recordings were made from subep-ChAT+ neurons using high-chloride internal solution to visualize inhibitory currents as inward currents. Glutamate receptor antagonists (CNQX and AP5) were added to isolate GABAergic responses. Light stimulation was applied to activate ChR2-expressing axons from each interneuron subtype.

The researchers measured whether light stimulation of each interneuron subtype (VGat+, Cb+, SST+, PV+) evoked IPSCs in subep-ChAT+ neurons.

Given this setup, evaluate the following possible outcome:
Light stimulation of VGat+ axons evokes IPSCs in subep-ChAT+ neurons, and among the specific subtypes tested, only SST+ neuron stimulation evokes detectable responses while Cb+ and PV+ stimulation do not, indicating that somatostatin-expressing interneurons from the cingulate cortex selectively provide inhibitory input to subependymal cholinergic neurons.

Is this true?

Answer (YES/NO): NO